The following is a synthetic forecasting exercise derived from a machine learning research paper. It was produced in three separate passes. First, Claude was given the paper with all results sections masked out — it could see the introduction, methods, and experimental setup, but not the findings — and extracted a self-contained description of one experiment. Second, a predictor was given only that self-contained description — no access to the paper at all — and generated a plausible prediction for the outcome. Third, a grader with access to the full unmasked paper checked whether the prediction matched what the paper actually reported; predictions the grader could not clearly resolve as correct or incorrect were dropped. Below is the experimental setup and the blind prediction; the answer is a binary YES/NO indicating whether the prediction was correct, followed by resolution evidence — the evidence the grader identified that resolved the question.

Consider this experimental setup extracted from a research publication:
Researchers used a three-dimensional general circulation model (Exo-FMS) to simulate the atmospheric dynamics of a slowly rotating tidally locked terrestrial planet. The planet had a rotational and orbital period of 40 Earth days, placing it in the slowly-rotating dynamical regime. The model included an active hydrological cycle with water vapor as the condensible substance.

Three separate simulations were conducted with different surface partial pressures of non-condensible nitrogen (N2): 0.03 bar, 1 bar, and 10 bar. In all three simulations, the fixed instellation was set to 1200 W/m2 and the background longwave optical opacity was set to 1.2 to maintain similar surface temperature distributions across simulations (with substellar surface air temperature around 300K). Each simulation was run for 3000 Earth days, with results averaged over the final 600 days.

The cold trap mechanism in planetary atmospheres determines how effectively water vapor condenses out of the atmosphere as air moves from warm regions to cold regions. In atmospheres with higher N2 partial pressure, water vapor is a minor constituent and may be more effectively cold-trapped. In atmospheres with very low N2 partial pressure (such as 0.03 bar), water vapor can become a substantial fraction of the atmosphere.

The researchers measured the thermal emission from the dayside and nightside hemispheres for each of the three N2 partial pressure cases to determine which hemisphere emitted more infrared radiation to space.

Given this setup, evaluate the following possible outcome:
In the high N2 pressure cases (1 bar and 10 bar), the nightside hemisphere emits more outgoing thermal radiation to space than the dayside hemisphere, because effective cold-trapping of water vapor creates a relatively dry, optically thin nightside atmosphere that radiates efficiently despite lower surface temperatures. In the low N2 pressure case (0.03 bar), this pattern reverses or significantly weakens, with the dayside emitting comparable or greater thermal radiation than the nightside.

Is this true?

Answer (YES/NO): NO